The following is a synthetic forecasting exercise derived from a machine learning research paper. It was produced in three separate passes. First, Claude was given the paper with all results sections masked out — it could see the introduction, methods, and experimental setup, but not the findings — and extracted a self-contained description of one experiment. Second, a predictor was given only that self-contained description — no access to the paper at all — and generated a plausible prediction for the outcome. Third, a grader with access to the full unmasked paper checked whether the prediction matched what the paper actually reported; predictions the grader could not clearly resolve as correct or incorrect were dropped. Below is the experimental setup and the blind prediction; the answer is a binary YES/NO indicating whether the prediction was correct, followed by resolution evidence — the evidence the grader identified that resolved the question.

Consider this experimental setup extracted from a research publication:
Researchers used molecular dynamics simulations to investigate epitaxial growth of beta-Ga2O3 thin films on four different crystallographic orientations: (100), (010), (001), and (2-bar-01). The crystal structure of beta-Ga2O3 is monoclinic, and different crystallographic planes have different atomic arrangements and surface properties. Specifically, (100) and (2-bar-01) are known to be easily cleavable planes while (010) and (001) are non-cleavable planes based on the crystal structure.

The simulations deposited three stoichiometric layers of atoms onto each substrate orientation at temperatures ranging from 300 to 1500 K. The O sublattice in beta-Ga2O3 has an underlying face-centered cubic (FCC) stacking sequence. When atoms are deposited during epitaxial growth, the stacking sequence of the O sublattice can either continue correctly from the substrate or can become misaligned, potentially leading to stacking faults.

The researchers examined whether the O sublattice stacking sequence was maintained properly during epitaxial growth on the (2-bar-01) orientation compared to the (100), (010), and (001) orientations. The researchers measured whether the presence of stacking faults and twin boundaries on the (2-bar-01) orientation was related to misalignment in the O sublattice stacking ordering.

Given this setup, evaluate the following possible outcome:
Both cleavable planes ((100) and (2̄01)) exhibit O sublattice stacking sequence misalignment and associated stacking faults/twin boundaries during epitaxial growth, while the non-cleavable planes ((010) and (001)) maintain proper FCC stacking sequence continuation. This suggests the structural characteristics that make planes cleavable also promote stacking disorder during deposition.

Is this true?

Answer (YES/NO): NO